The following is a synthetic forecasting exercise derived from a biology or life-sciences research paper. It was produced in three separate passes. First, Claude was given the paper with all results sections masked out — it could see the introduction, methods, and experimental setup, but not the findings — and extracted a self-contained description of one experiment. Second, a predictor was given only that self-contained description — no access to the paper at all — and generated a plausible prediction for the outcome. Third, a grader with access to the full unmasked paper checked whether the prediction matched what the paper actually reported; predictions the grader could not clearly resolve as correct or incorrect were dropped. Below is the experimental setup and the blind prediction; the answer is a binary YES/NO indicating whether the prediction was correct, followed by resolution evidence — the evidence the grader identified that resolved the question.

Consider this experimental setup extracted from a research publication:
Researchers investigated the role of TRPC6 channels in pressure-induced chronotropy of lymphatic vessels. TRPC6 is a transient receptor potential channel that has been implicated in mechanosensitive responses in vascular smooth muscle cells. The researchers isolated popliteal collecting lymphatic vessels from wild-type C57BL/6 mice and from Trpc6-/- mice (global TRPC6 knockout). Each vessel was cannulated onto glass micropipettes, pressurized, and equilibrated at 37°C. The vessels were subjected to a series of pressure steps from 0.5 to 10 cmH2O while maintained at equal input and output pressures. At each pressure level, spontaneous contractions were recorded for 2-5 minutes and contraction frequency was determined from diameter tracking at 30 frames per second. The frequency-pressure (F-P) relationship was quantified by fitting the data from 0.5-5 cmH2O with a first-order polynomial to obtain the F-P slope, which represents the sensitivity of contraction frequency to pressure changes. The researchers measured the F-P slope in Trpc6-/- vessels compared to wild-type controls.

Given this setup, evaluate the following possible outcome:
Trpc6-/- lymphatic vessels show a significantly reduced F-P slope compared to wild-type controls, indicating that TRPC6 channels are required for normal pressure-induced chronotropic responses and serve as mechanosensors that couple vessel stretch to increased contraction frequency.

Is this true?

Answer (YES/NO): NO